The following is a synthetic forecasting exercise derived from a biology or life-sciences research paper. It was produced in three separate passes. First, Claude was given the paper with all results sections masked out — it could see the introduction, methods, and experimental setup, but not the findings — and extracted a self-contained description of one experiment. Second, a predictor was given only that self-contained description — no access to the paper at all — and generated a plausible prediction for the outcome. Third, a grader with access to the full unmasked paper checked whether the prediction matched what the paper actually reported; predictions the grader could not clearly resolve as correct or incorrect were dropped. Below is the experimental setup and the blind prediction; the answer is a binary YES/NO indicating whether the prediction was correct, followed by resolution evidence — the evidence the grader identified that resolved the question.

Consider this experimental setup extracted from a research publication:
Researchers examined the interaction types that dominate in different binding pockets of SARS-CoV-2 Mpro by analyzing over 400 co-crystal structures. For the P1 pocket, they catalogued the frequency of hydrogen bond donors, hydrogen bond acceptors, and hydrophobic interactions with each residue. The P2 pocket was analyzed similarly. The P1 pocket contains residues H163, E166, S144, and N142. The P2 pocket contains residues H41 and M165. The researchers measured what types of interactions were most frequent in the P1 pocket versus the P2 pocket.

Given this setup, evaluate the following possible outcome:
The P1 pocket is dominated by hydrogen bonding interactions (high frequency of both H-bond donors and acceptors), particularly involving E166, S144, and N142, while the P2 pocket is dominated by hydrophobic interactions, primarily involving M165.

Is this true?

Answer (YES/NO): NO